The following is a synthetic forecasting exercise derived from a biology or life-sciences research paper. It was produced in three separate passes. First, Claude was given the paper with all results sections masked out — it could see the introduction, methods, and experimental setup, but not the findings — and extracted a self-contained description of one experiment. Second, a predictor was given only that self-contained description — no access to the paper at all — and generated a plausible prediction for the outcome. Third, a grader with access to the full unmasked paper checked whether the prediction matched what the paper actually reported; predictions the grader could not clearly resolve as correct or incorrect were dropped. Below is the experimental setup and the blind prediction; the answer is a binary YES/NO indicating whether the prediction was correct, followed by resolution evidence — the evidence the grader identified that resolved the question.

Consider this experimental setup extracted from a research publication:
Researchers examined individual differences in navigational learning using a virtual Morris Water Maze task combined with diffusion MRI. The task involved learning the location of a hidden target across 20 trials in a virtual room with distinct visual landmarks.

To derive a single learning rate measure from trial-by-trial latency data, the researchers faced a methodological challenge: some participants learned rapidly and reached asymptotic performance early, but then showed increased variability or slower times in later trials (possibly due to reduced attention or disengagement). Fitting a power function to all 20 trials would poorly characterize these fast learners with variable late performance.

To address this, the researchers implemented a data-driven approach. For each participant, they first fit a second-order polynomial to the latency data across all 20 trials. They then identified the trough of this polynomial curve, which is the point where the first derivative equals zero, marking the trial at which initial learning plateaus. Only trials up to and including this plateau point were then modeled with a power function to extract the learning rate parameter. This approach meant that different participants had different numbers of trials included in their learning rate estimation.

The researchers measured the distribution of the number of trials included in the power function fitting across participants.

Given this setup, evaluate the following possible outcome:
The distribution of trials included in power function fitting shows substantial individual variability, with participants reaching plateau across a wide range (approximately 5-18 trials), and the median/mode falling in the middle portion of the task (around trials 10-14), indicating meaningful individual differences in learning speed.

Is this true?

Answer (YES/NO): NO